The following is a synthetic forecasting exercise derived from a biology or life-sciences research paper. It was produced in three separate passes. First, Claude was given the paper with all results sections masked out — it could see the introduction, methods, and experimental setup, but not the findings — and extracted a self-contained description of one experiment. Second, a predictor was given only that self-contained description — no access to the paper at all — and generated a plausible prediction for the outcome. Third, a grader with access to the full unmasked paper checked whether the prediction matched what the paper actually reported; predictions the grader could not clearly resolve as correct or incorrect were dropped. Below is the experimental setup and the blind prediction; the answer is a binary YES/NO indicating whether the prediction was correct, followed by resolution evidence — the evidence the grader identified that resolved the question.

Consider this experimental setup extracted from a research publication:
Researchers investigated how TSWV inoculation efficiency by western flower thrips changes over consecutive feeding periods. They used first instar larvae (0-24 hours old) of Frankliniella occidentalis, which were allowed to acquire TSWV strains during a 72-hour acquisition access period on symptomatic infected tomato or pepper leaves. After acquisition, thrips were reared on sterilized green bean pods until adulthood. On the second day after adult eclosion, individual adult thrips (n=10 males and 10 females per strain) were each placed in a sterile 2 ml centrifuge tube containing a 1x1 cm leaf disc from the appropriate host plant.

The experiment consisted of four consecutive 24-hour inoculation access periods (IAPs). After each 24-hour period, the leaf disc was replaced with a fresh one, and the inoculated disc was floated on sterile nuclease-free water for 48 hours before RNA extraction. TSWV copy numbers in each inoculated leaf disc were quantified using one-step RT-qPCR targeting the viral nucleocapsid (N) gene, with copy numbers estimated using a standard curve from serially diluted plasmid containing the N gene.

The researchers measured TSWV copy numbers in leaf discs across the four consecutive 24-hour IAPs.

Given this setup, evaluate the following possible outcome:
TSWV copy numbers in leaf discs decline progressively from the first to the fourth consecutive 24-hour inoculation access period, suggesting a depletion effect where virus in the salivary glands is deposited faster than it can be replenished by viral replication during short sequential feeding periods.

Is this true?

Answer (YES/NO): NO